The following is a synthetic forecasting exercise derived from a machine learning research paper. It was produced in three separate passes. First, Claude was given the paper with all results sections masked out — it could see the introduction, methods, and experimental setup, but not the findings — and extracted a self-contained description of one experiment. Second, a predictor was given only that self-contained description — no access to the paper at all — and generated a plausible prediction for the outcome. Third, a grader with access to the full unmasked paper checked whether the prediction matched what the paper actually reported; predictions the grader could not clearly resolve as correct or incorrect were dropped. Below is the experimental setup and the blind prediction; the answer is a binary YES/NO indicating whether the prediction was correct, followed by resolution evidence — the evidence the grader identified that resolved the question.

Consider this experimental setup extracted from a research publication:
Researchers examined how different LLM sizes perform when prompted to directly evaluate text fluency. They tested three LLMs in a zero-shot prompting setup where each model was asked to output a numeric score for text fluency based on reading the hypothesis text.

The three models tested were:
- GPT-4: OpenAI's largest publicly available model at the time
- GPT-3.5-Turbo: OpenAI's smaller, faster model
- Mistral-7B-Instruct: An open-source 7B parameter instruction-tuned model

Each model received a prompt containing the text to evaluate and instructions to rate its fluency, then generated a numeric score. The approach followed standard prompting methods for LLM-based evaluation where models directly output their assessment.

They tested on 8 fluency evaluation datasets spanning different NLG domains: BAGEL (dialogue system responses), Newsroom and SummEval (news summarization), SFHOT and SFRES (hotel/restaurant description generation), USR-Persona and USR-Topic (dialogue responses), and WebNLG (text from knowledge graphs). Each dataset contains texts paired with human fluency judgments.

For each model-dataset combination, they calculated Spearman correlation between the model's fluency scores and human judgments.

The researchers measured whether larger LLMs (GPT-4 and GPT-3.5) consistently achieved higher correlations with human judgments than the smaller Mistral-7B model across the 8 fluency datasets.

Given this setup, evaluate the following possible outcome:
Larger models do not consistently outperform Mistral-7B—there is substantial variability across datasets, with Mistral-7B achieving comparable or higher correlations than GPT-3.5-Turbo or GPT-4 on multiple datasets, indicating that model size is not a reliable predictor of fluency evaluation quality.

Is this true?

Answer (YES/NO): YES